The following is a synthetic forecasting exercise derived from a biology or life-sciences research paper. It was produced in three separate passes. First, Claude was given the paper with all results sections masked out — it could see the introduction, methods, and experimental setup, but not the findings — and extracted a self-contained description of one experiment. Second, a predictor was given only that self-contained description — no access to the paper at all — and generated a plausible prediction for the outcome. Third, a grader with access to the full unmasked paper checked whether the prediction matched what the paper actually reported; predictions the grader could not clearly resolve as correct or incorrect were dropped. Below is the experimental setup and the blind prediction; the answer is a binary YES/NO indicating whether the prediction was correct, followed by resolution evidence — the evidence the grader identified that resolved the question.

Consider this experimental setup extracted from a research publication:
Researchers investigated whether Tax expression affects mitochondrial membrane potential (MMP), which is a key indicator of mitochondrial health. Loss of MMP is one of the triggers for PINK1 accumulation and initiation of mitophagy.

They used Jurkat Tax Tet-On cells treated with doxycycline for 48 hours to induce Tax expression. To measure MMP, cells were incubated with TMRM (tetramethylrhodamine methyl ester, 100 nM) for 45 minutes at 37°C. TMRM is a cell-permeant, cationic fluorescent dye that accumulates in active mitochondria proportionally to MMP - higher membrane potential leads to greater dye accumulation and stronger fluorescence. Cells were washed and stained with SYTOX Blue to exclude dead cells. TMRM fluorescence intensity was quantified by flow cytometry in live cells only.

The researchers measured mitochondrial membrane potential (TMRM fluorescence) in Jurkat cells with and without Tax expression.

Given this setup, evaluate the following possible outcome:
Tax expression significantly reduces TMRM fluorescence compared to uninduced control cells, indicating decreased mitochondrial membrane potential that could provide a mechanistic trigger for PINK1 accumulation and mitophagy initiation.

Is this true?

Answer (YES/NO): YES